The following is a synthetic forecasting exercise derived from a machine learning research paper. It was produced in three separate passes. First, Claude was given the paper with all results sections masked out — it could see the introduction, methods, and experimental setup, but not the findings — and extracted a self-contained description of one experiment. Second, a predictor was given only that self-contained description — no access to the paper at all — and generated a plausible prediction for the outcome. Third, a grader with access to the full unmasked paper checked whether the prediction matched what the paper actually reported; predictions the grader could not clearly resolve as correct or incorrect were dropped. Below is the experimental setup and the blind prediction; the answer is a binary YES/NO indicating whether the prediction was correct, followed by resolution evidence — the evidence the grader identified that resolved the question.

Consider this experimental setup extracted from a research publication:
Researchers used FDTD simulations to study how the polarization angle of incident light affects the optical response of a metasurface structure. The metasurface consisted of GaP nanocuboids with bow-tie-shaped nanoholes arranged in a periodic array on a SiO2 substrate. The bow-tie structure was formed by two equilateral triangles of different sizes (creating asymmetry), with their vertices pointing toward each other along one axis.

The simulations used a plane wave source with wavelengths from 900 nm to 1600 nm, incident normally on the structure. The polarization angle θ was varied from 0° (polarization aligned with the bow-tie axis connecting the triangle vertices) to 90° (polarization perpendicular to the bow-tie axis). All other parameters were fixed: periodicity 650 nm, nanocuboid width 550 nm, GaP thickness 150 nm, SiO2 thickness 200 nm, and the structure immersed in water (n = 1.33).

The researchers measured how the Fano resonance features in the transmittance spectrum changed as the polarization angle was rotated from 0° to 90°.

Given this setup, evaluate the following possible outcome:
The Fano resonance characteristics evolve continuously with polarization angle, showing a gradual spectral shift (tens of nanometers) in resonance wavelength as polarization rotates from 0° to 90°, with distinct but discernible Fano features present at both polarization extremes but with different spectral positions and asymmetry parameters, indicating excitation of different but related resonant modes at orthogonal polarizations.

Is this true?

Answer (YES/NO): NO